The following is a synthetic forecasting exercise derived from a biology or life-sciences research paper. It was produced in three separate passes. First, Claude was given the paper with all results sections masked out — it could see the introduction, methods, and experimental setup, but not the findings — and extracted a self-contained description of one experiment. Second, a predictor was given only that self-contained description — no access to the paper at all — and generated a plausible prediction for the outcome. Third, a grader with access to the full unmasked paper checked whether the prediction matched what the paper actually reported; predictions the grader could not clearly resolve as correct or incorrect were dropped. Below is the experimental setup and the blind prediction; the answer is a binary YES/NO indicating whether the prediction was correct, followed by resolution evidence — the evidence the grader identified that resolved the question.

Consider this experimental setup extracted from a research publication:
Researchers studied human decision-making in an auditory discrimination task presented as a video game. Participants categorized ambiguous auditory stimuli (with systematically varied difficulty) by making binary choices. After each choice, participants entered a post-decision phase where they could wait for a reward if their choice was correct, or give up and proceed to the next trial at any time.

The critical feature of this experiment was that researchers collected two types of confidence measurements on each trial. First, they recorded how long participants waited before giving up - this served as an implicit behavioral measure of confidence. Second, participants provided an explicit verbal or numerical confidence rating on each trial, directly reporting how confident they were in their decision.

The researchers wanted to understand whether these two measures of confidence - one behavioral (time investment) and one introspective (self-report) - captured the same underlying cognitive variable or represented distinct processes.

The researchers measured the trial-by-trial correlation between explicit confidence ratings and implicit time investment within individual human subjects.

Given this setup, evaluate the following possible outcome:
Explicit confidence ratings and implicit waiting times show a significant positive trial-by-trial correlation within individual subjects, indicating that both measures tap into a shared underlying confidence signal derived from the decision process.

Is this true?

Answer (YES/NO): YES